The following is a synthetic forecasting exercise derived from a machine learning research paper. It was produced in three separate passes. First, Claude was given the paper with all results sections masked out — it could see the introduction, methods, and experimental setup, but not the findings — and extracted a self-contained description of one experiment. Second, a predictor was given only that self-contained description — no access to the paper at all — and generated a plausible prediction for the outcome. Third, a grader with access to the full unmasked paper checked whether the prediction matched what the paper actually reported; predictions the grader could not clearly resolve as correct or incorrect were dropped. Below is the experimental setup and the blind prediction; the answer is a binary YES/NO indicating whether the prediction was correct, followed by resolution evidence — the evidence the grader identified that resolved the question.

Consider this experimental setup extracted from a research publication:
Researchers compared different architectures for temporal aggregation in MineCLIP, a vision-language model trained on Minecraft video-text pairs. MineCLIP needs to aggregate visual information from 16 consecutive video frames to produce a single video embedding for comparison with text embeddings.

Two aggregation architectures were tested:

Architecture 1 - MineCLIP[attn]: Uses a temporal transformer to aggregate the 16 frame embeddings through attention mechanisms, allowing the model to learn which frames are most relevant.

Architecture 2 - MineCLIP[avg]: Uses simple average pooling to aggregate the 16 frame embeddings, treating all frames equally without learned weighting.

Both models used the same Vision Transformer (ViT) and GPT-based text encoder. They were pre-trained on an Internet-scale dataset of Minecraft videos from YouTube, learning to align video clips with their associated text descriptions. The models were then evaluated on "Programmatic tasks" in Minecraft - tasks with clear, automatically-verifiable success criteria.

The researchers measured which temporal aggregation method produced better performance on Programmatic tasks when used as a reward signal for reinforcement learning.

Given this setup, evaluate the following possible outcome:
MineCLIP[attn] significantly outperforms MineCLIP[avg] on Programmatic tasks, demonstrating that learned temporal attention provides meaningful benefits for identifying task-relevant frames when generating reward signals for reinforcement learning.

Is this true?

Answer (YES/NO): NO